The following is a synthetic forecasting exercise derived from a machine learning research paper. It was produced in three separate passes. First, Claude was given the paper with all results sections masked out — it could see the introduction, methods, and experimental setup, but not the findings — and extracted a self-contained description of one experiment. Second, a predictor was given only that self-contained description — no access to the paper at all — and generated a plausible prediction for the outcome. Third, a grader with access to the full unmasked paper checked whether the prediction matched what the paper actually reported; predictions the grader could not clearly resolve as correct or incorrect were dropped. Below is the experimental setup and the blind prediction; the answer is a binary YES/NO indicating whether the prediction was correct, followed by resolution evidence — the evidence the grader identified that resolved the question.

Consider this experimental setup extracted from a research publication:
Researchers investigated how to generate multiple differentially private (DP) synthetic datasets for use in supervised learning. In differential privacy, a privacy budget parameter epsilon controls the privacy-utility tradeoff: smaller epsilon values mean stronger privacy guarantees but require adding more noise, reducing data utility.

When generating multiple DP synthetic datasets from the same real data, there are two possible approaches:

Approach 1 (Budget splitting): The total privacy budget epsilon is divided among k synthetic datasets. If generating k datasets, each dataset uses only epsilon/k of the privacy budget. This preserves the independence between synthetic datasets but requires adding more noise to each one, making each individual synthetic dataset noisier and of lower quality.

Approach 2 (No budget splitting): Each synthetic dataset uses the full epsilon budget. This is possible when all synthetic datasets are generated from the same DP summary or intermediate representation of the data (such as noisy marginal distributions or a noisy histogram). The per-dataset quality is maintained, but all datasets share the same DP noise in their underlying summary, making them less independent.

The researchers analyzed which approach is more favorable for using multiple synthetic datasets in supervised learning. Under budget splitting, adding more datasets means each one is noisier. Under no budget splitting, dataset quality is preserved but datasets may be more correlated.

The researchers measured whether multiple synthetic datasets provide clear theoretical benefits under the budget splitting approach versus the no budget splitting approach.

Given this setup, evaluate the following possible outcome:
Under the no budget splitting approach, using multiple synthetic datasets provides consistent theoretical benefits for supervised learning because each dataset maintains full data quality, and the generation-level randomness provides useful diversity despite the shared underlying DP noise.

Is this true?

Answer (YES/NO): YES